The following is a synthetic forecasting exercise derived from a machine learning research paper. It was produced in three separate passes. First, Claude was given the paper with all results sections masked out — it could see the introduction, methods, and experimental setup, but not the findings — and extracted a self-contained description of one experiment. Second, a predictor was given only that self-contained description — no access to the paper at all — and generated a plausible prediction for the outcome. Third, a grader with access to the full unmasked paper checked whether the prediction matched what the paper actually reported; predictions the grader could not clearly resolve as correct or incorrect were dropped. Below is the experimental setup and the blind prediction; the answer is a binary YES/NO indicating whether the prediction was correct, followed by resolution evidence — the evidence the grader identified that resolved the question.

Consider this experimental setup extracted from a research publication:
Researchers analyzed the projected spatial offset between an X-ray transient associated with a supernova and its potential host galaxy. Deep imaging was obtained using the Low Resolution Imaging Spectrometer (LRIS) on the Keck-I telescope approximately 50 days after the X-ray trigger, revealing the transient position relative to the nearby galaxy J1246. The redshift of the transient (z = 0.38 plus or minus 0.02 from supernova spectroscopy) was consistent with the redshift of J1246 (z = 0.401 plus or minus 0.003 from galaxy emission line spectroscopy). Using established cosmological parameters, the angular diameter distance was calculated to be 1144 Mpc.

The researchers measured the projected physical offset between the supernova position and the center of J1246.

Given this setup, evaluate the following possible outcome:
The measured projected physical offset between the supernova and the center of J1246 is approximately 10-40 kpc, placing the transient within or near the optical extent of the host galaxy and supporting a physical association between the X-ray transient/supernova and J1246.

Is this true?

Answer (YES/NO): YES